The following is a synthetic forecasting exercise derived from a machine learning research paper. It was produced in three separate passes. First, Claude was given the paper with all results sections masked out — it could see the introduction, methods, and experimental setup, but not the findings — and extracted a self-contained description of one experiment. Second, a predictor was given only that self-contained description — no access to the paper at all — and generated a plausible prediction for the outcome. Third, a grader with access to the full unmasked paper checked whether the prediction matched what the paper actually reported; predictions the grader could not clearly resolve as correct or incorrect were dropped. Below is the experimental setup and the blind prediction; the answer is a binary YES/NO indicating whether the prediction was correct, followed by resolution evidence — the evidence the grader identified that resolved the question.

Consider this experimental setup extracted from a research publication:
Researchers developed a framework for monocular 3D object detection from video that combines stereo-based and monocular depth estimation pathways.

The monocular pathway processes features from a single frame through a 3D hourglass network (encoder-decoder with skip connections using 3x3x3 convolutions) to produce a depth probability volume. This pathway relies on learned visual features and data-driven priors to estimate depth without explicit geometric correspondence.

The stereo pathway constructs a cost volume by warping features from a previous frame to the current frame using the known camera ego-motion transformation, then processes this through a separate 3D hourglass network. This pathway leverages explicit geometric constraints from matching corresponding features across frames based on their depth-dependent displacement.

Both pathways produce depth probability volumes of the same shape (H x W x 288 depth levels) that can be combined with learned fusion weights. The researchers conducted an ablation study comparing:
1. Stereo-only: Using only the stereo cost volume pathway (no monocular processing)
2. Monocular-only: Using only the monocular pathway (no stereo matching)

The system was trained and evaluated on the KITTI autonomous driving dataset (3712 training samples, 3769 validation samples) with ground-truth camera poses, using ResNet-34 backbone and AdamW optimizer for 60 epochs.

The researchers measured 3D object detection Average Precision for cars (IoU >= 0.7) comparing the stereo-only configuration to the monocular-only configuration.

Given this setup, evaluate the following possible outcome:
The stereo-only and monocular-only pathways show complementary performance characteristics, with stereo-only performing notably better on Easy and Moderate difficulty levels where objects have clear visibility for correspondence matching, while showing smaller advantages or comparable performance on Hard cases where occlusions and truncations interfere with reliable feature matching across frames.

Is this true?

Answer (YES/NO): NO